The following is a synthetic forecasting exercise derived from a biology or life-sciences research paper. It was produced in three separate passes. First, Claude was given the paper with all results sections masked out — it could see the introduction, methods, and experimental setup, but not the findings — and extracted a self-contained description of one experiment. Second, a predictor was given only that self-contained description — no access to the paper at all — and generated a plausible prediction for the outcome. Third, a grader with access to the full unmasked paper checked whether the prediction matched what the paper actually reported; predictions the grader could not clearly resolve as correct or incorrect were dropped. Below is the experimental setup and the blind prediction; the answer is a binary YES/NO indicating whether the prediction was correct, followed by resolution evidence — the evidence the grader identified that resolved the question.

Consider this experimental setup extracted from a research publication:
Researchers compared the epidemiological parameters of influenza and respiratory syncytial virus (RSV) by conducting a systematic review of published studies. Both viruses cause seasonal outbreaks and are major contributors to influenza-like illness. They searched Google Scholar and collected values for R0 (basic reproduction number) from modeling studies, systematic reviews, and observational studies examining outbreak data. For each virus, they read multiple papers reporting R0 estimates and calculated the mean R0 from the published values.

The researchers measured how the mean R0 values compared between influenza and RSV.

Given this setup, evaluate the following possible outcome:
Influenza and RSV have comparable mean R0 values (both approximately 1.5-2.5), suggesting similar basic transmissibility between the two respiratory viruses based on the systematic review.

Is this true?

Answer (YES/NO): NO